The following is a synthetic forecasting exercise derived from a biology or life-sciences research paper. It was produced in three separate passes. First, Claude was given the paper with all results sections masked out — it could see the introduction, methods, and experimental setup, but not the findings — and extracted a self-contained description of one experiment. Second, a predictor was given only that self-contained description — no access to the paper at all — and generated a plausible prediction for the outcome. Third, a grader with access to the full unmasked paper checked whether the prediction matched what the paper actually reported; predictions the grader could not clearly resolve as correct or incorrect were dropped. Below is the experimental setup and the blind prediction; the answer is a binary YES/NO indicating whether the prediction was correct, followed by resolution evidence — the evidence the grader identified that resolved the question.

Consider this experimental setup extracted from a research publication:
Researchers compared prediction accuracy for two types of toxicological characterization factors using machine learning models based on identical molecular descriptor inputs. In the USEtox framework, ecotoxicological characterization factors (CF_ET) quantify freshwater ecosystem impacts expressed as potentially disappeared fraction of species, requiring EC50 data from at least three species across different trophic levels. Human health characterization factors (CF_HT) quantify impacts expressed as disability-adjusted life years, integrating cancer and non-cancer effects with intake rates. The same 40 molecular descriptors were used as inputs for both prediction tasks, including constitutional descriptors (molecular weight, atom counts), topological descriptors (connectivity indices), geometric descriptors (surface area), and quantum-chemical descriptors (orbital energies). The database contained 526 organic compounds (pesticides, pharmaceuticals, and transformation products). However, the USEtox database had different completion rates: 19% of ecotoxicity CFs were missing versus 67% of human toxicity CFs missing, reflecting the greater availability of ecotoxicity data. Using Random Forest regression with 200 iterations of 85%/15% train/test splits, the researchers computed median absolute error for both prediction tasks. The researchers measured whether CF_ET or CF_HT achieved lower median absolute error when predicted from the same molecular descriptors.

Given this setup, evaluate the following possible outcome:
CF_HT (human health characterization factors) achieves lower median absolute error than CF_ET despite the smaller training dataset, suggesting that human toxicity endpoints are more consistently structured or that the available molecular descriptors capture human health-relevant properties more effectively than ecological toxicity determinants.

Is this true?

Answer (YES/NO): NO